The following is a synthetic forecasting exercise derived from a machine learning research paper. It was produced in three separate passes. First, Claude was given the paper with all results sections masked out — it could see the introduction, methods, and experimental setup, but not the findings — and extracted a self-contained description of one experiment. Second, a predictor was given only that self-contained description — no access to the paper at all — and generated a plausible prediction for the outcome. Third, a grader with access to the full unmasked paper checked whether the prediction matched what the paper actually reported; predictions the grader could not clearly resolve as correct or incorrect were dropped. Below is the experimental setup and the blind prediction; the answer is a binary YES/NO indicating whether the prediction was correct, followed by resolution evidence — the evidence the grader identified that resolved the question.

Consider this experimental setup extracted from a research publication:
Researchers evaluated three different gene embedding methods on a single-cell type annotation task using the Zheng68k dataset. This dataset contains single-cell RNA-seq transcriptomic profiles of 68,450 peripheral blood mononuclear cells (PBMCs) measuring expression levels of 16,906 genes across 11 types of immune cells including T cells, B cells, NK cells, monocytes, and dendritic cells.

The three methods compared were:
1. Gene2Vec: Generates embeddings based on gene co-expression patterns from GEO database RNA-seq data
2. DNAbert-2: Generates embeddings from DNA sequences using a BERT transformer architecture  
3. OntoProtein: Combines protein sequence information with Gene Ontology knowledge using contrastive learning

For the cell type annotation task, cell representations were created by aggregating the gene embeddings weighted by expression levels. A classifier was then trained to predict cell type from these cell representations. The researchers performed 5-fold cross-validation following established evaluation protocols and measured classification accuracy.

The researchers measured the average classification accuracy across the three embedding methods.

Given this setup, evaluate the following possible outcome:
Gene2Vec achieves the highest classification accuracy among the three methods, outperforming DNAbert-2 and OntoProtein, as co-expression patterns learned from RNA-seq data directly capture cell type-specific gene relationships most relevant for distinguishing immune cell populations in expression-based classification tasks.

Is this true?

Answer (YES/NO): YES